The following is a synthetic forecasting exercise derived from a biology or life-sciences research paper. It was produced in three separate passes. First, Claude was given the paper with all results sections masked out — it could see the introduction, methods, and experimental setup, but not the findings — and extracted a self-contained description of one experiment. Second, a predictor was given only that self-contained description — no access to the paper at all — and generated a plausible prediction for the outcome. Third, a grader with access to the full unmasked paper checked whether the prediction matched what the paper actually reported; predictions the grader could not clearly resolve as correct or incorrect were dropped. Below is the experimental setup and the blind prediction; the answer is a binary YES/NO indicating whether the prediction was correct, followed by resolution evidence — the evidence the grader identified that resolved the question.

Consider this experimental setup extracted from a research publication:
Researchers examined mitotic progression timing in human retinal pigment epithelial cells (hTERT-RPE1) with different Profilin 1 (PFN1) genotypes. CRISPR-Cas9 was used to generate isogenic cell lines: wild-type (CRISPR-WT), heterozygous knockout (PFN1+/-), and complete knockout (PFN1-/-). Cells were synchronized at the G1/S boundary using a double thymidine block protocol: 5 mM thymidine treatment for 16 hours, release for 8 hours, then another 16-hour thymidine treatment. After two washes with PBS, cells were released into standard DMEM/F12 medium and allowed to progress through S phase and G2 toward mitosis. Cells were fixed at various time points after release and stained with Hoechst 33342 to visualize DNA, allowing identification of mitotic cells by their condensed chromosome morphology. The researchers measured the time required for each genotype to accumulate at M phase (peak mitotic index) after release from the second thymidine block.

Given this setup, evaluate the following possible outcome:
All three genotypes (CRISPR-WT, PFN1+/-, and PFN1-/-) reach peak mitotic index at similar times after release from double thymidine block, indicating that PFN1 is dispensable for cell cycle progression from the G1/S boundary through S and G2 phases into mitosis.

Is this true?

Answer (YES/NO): NO